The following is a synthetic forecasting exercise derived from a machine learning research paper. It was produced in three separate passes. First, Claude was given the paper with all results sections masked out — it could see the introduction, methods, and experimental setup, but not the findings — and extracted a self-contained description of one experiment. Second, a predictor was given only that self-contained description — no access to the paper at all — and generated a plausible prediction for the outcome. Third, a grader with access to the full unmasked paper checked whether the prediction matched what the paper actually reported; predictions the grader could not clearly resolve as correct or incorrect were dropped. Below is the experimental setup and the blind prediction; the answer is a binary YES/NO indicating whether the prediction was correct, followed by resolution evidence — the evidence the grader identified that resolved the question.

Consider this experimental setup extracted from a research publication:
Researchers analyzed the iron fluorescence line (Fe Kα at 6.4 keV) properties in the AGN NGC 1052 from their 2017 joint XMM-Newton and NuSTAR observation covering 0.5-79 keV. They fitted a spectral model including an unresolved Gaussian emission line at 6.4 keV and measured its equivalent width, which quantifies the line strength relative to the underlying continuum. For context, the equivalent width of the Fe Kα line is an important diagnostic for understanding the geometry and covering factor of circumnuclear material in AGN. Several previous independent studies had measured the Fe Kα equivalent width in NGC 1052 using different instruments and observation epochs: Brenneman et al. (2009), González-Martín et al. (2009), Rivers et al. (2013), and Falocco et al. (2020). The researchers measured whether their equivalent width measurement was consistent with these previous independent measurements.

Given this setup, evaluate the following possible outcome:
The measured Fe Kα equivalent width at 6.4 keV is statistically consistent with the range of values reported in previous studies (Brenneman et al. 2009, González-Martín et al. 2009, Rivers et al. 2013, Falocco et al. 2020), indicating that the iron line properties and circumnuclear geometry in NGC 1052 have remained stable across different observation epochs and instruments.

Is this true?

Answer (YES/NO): NO